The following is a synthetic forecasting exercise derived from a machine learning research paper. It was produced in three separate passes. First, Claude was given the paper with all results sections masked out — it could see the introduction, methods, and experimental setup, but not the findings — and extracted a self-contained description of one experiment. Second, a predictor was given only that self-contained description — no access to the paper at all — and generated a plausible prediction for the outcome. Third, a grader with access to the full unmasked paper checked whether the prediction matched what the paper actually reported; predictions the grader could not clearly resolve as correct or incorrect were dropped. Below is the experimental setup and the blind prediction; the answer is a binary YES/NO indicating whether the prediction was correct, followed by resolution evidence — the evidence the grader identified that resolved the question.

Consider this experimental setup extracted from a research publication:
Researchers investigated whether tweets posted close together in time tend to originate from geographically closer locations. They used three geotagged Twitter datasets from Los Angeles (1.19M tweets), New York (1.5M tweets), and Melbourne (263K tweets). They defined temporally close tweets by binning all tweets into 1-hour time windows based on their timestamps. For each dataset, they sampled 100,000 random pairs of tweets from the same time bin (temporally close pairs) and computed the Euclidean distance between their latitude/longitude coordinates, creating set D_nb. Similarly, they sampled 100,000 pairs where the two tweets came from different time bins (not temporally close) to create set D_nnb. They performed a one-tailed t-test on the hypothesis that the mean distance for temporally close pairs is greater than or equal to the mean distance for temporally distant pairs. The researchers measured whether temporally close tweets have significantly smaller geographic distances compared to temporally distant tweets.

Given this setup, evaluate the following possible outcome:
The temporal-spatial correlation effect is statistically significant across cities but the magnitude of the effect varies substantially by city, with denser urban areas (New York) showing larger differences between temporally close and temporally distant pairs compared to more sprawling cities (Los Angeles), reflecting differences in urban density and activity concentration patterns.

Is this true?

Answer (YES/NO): NO